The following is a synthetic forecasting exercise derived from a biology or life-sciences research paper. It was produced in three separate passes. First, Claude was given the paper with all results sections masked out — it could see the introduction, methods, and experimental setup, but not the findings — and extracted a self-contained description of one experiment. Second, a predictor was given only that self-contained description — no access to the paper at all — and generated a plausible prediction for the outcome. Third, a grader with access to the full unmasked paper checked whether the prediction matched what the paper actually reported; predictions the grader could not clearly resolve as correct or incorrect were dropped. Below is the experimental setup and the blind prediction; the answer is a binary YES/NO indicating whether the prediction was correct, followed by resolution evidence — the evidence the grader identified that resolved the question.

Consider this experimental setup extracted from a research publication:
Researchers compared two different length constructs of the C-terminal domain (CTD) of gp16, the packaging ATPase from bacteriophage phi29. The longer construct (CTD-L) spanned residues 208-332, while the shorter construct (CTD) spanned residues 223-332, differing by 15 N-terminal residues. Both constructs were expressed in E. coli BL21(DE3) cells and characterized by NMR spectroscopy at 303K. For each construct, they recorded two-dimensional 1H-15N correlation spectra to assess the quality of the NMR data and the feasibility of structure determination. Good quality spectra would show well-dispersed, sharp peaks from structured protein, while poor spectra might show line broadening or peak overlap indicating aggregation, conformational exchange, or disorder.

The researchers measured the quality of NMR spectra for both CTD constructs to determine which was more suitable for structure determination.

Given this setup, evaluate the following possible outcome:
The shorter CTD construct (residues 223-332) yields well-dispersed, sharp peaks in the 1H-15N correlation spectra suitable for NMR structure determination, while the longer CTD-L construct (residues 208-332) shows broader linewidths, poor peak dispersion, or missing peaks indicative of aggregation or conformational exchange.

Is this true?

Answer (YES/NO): NO